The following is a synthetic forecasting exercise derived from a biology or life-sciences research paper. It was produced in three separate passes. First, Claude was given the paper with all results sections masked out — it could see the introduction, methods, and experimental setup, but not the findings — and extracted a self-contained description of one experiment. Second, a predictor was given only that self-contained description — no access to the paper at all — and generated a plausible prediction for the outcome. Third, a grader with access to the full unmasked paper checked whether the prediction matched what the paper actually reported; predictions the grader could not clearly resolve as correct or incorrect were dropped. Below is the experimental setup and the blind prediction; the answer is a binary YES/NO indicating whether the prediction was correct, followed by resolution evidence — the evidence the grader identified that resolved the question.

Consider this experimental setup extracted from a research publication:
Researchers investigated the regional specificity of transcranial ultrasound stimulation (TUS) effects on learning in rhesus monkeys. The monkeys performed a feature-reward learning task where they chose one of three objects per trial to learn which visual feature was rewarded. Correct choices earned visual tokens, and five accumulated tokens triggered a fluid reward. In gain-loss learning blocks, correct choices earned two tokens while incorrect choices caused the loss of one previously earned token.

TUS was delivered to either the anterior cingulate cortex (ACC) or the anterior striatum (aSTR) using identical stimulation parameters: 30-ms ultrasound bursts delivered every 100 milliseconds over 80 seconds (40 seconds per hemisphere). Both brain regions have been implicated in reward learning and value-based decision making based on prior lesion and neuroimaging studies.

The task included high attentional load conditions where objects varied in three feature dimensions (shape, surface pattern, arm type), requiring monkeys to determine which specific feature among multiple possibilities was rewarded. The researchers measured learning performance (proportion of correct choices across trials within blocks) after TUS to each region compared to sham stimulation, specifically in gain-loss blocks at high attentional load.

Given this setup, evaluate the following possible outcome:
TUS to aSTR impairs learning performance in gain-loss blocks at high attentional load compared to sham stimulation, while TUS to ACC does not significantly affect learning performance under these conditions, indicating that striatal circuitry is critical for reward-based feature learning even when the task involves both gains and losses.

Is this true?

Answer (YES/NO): NO